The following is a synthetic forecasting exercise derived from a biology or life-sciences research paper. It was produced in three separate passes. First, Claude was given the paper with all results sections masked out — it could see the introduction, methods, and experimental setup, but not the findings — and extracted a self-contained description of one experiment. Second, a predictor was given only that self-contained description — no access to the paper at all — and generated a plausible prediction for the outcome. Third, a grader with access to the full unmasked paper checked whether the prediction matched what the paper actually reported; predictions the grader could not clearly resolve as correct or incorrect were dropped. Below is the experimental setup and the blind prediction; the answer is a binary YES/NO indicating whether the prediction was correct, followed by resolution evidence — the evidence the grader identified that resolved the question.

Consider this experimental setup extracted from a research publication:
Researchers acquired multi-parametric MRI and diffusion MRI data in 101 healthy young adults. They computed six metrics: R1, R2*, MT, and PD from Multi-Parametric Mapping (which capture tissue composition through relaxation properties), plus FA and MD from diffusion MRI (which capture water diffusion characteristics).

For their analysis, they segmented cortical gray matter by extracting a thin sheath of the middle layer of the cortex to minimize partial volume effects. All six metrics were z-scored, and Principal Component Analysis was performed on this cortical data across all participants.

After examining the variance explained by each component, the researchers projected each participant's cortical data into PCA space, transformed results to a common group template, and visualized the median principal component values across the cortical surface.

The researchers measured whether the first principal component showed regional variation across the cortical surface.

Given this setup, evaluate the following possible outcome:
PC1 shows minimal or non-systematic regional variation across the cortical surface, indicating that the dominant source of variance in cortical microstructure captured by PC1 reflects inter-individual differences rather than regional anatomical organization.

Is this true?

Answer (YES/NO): NO